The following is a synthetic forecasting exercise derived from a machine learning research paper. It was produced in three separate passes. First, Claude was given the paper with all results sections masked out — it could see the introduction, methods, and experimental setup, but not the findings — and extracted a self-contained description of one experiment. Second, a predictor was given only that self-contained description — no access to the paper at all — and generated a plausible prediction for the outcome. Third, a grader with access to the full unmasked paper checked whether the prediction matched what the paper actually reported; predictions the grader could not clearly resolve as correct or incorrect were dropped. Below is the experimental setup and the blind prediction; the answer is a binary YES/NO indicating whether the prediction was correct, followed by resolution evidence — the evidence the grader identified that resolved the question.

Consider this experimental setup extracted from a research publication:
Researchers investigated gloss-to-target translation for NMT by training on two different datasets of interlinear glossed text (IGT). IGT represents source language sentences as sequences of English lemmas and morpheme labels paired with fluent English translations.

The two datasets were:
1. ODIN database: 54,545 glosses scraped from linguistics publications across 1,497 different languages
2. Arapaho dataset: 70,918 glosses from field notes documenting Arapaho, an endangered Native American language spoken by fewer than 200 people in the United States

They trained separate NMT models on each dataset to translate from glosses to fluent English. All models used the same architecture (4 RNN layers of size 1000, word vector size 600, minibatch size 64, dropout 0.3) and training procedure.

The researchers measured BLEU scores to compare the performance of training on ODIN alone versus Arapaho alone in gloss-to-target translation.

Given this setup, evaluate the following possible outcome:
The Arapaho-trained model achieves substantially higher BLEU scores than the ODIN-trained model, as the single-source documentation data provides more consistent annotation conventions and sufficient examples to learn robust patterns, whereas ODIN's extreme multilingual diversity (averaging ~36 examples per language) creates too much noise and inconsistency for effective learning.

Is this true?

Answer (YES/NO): NO